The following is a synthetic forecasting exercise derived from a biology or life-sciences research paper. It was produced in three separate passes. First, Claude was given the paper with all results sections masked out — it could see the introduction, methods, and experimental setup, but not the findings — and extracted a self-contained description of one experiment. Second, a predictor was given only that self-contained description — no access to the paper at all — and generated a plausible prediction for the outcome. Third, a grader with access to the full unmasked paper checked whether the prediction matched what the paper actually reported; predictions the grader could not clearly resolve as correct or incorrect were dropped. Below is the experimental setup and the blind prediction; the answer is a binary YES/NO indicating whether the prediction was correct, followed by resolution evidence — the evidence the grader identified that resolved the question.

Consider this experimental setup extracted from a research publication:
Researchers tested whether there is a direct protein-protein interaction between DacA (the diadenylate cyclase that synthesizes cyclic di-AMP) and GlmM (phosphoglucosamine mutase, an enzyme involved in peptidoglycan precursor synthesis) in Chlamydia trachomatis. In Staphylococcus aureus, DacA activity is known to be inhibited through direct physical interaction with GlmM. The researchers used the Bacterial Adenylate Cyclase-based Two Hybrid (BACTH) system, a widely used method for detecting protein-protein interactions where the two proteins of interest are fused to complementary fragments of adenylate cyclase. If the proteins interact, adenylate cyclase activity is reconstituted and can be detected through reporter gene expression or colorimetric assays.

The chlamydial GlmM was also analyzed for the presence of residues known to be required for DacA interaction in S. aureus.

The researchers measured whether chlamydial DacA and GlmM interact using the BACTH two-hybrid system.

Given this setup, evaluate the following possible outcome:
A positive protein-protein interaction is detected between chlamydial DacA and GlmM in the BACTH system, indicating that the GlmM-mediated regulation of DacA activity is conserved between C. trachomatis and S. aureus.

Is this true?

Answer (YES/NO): NO